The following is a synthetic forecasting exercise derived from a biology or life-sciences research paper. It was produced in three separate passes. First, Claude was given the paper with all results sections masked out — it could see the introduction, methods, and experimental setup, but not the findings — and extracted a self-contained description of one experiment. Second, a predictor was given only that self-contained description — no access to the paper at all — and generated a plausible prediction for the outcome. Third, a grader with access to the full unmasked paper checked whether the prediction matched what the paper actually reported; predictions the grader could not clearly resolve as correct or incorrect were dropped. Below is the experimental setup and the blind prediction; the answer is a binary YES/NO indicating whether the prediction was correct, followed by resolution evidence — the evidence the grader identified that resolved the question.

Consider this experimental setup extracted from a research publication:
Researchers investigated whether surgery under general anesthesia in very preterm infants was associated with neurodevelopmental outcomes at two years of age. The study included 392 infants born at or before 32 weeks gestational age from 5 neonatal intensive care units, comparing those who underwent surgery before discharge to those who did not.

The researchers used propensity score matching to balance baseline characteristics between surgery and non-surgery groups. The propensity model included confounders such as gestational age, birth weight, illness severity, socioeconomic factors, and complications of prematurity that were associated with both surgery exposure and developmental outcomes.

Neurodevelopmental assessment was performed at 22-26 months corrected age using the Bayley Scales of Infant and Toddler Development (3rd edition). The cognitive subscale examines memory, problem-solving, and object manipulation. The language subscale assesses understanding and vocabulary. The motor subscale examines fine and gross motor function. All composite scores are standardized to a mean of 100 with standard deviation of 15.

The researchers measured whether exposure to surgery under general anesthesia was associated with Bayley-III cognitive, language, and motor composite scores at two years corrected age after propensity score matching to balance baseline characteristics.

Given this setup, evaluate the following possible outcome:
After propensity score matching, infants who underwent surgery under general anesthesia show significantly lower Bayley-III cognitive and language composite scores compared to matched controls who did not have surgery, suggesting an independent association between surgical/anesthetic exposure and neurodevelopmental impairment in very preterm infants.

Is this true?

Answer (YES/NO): NO